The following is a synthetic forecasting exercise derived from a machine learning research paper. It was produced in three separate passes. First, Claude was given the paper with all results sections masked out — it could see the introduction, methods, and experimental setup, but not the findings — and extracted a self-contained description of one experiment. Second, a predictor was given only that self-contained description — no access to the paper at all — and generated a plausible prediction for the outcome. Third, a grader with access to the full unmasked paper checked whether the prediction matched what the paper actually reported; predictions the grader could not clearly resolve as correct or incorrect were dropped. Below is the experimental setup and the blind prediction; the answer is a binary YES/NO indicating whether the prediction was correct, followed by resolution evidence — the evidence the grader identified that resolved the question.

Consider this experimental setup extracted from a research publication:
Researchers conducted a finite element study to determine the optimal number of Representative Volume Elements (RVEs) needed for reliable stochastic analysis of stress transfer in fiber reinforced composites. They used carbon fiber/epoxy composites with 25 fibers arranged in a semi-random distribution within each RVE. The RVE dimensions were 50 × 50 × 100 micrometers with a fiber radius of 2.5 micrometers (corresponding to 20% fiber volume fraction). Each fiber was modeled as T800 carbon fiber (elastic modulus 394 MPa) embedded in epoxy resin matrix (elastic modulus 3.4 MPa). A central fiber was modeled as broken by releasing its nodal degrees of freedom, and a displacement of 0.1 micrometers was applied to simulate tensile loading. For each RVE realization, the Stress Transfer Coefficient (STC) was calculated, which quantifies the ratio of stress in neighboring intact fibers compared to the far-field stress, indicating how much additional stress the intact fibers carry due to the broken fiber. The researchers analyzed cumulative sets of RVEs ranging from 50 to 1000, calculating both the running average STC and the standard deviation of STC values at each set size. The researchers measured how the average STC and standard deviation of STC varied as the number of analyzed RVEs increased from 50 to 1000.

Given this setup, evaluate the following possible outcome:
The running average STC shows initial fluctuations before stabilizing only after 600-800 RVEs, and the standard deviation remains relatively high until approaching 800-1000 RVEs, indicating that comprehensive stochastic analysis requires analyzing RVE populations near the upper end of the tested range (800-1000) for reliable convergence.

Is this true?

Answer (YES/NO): NO